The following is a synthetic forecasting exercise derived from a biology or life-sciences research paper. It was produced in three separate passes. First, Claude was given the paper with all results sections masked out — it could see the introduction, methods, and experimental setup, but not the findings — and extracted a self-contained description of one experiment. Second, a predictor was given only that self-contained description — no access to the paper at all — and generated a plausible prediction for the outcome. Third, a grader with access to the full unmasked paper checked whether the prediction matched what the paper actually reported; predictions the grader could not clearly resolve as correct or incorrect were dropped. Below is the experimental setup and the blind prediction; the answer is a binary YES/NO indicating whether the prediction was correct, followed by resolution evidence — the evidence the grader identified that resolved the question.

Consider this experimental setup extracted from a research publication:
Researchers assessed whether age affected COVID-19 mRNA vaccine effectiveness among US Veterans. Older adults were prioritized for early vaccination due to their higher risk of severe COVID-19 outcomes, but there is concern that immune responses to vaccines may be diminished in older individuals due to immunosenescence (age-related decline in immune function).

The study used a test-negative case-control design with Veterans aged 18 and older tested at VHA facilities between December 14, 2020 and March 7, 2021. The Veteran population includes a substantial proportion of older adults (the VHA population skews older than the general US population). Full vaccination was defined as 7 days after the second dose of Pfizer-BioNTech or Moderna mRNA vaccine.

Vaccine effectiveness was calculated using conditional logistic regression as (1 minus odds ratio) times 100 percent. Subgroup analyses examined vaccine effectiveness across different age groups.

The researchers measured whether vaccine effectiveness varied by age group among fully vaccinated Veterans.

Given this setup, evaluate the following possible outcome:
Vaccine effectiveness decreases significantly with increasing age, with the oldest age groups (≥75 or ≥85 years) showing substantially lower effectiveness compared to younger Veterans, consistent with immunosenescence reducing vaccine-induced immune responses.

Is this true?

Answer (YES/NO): NO